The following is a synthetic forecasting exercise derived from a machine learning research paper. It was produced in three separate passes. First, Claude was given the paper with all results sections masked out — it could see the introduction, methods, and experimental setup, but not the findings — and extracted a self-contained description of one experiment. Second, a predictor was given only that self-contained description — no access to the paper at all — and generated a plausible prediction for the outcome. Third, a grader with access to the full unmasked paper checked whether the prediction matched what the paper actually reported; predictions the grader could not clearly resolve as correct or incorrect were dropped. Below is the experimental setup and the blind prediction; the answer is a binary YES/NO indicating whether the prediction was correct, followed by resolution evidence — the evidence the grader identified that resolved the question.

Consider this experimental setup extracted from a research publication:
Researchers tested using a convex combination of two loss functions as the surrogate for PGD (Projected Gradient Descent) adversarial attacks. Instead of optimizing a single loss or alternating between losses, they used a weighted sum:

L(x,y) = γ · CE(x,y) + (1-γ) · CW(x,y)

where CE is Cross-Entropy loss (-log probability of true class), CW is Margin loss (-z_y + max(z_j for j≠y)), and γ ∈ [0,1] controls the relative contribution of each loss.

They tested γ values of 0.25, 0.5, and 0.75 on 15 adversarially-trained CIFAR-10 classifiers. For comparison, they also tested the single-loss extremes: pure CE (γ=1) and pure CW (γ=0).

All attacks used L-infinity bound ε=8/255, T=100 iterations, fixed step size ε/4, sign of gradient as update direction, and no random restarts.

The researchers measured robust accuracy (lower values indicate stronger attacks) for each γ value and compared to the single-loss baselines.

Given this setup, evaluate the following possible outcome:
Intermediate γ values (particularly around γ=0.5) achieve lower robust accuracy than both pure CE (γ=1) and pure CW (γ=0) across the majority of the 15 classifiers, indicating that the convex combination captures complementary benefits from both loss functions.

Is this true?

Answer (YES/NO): NO